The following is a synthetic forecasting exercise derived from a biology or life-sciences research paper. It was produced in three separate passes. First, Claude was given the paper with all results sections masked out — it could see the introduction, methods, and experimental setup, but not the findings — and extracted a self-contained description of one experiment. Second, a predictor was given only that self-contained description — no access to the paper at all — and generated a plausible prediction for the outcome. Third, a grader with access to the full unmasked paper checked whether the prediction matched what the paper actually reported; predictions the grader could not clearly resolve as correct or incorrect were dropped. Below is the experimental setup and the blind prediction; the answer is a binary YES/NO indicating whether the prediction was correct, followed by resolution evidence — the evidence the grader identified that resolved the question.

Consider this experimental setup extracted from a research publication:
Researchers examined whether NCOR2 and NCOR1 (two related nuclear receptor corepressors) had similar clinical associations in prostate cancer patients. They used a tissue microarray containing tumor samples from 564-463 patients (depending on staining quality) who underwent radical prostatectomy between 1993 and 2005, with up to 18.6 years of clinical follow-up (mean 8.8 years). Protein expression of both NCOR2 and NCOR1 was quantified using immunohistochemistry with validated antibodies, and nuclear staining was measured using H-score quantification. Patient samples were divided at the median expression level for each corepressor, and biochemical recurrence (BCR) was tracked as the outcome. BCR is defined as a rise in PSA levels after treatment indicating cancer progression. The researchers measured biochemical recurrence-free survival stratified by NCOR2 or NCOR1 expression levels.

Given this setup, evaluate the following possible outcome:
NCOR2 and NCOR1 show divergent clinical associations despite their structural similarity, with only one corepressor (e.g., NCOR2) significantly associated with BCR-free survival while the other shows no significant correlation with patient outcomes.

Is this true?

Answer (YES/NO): YES